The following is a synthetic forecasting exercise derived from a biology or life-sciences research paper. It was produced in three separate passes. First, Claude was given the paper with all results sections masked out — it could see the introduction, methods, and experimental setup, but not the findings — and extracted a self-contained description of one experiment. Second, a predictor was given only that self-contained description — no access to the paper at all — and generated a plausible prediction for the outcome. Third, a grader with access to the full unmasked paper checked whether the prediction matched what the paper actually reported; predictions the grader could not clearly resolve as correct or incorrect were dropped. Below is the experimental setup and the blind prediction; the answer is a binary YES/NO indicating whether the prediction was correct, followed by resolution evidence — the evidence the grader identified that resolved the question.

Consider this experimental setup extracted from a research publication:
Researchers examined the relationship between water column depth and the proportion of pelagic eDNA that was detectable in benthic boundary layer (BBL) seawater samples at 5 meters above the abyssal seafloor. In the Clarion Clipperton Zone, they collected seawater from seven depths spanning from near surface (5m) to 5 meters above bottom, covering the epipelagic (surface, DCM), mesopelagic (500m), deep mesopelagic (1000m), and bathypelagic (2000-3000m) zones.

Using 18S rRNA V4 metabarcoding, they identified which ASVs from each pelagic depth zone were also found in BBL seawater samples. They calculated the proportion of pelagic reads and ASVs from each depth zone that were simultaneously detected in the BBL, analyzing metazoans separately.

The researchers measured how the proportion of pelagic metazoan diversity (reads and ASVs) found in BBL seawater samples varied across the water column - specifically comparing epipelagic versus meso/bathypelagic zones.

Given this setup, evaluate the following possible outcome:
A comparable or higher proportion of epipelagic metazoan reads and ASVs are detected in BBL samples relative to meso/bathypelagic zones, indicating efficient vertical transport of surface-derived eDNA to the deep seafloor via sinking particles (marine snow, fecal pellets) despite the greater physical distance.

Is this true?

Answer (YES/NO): NO